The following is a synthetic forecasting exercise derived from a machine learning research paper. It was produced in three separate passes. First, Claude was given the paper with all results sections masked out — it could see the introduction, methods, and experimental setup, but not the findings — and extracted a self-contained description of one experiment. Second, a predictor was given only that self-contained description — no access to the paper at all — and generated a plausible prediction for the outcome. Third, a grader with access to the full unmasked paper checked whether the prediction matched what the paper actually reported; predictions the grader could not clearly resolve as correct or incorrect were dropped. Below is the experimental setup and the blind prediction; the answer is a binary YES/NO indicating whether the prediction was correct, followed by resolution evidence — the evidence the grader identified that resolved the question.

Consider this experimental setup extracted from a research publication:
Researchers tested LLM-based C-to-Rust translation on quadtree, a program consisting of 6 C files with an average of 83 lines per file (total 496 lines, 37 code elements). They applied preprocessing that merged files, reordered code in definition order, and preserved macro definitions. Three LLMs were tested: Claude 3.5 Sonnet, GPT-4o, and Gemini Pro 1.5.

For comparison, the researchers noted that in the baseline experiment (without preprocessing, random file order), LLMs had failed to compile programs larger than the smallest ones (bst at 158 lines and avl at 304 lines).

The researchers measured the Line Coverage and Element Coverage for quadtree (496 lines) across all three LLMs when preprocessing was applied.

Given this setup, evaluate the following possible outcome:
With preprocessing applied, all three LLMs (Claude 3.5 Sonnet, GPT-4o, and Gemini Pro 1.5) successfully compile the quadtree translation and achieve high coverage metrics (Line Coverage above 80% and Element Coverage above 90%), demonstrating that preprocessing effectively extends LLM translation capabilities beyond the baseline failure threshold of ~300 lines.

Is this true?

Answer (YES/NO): NO